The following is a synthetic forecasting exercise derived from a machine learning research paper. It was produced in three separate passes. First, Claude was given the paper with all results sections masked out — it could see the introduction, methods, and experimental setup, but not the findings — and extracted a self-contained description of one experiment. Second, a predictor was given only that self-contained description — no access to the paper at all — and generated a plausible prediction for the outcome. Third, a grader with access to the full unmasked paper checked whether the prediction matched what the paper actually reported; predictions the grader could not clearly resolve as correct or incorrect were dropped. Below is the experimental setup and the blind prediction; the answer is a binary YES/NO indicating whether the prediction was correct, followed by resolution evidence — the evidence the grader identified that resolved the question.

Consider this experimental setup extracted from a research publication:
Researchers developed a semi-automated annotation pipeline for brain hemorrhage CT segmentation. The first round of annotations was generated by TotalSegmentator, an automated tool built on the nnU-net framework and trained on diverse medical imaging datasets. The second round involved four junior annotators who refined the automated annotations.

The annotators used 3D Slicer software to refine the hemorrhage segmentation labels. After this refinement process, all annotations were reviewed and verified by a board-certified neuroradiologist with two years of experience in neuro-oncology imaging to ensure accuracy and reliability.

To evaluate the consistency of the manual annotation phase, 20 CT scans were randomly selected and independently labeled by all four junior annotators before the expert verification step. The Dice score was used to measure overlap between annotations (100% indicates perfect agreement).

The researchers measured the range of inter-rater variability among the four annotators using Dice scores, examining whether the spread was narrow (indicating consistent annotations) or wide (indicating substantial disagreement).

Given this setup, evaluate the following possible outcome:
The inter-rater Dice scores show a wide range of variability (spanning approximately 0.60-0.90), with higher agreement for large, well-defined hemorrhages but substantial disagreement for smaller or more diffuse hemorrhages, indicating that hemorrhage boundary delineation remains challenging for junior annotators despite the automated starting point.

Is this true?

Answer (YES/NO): NO